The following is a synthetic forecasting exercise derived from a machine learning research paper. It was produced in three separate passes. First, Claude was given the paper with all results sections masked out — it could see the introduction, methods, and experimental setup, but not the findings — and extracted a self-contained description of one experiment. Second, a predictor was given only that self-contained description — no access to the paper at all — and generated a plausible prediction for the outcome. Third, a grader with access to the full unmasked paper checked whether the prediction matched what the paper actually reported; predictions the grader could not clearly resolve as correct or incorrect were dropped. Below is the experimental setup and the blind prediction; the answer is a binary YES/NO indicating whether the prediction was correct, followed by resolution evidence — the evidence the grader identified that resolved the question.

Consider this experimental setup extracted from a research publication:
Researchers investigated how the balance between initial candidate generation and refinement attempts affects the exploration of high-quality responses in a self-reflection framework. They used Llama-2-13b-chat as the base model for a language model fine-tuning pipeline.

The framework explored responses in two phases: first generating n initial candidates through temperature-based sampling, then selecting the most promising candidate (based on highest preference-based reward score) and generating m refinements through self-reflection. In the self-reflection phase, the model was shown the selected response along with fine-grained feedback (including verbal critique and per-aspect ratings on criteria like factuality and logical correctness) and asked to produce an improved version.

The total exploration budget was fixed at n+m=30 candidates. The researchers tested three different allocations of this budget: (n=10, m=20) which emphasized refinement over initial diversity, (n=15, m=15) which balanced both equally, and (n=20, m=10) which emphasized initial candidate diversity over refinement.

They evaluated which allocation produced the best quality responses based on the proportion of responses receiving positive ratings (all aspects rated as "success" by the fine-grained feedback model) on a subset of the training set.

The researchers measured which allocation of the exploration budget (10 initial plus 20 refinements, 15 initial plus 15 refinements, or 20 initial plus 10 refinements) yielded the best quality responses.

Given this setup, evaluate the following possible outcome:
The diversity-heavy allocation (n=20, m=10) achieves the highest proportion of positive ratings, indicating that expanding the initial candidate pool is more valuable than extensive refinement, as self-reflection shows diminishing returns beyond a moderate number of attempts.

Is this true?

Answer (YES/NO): NO